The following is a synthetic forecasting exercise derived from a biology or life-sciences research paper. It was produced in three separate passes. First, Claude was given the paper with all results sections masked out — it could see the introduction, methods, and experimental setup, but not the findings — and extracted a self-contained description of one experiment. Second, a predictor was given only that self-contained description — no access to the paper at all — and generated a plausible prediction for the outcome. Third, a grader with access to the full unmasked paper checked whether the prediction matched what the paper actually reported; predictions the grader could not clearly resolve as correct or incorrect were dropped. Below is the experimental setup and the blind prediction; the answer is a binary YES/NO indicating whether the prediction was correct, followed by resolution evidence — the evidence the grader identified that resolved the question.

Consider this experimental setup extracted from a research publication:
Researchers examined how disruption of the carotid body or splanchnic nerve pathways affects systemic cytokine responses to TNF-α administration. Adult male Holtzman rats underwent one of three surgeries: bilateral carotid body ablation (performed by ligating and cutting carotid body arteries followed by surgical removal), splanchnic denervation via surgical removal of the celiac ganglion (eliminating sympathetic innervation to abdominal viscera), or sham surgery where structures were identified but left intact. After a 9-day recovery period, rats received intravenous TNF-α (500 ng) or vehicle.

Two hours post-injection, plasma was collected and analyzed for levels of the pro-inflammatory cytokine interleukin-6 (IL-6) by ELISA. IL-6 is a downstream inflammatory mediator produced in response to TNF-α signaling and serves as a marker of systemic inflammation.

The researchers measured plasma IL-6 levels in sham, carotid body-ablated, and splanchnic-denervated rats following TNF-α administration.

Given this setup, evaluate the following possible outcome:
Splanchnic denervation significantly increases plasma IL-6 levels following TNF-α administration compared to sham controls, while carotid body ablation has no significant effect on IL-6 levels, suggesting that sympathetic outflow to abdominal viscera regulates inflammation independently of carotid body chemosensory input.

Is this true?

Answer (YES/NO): NO